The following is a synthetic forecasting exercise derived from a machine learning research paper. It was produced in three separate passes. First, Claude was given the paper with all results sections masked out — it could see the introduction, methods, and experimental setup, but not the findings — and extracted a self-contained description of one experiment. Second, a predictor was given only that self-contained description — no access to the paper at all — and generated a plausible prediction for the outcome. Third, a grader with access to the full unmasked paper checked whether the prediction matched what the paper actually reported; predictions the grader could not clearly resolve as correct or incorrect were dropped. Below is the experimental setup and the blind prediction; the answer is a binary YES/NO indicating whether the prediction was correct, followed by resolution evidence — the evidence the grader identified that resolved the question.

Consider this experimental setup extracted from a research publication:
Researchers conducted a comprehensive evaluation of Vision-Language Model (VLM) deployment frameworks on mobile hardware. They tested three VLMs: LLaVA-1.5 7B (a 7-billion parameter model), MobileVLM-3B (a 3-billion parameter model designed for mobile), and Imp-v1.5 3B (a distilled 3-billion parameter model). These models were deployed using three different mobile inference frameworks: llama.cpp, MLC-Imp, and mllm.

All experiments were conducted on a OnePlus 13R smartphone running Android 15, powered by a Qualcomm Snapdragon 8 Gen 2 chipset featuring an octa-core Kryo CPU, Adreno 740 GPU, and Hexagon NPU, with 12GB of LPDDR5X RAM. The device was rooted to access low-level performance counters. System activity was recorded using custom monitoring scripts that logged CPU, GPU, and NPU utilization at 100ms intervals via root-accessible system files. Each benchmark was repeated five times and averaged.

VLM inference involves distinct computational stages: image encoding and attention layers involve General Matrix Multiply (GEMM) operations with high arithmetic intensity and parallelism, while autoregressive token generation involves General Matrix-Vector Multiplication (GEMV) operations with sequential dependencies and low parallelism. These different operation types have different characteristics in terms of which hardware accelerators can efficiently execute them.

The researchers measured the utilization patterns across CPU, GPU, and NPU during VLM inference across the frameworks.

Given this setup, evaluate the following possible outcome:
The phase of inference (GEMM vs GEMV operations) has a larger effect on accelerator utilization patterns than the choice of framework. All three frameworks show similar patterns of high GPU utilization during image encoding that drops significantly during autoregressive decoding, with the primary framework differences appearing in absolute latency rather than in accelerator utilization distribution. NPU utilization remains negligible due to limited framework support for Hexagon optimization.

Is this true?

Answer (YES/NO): NO